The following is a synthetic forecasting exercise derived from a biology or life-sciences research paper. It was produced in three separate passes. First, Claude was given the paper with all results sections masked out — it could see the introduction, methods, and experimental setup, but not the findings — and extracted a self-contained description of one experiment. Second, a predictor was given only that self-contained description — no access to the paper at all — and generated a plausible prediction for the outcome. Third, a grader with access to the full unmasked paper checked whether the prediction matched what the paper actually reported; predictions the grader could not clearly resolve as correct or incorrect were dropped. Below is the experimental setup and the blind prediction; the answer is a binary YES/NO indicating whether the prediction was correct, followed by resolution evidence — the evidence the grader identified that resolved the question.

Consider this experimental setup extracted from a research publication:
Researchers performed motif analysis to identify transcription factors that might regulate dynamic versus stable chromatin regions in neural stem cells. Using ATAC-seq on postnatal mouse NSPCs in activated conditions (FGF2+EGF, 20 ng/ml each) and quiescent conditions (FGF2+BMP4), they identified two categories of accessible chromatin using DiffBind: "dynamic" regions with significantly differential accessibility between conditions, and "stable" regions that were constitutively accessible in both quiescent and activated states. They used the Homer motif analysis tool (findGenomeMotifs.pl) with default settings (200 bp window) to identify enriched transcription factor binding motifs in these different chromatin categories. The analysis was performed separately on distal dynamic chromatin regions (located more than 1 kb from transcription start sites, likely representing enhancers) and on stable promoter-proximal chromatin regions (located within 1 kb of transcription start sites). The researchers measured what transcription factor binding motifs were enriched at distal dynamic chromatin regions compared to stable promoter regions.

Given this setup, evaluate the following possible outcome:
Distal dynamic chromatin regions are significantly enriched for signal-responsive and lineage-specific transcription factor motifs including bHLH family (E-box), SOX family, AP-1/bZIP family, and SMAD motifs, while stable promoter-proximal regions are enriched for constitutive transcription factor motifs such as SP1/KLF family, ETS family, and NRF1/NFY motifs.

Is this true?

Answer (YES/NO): NO